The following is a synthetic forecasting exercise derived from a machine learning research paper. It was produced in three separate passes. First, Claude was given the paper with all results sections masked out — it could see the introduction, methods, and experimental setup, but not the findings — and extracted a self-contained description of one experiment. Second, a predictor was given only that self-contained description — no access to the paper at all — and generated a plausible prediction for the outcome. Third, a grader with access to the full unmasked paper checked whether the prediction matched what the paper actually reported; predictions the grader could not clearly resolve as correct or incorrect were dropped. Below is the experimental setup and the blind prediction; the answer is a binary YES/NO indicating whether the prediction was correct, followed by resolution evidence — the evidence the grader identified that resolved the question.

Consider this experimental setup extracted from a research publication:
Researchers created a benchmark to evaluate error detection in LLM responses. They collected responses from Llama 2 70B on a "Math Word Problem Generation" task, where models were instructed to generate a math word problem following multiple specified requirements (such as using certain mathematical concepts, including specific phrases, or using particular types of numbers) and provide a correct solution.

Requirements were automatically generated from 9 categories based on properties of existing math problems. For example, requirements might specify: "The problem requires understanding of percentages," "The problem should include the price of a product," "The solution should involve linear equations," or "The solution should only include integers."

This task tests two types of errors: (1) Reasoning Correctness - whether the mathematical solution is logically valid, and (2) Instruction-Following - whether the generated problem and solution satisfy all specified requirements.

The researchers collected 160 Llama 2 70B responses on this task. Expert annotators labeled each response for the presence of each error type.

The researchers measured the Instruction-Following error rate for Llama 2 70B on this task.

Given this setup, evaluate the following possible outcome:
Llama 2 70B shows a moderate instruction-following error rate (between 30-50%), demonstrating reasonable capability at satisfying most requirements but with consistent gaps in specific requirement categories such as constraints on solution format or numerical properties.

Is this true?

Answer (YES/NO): NO